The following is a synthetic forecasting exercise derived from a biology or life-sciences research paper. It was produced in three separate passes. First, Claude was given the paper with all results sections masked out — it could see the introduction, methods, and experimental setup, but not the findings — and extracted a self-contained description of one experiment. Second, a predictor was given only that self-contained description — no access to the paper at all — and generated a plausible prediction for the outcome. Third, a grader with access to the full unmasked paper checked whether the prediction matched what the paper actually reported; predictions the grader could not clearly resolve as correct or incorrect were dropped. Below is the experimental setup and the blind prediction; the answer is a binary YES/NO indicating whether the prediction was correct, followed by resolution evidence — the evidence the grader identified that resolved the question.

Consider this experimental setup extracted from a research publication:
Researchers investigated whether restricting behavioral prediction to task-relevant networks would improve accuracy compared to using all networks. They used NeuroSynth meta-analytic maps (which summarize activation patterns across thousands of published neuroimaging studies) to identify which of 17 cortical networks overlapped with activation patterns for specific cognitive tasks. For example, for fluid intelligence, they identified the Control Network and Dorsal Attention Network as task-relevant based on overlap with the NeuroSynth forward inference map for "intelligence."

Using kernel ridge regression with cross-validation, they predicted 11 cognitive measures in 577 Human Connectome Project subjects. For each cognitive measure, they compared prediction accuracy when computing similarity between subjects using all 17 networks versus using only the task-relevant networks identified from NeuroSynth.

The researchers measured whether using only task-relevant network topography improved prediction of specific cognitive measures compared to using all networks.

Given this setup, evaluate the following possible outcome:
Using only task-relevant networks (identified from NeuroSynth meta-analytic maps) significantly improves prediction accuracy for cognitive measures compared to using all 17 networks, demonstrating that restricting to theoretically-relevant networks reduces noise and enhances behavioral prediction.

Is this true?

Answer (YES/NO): NO